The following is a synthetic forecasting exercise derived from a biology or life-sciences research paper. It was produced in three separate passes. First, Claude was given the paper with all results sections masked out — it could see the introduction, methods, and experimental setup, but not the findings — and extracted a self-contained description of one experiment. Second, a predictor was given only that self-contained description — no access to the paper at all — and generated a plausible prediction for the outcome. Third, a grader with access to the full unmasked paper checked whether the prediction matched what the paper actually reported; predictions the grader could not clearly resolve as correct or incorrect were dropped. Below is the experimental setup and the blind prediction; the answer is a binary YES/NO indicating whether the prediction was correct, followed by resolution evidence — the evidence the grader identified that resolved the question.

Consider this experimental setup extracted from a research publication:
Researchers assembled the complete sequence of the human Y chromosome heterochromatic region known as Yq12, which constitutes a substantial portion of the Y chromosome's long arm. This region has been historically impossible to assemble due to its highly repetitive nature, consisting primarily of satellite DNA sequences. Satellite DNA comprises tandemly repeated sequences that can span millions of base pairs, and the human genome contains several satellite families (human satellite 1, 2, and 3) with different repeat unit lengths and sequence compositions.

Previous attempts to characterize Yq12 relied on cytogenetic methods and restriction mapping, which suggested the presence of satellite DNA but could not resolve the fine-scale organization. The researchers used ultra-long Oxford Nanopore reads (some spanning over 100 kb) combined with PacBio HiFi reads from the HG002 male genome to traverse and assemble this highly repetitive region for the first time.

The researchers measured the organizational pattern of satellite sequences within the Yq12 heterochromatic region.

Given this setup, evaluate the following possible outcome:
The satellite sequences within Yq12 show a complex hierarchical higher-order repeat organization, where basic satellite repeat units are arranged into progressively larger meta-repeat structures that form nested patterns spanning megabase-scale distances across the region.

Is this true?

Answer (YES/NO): NO